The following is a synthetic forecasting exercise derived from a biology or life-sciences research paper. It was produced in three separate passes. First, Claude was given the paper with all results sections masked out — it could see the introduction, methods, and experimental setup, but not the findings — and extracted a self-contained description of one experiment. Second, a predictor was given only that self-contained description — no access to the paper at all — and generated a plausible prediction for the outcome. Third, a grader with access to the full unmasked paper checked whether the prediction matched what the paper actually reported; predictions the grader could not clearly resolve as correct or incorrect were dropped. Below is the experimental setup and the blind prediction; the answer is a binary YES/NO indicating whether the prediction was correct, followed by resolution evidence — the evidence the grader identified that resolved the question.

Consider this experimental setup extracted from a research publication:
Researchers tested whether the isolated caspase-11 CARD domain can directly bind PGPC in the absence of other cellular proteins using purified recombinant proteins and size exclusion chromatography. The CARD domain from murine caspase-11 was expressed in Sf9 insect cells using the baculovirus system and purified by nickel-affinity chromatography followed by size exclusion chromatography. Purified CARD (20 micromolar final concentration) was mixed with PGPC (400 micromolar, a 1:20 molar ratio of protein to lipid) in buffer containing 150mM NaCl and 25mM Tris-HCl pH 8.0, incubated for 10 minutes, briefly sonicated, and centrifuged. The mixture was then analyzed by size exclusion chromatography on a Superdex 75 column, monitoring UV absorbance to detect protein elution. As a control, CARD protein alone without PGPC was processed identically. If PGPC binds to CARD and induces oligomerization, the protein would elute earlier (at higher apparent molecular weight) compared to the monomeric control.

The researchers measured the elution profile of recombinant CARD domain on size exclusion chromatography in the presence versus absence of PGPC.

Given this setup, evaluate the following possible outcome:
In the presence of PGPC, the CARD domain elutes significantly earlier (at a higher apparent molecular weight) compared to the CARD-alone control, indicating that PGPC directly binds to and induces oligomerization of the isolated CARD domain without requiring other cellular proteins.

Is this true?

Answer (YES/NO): NO